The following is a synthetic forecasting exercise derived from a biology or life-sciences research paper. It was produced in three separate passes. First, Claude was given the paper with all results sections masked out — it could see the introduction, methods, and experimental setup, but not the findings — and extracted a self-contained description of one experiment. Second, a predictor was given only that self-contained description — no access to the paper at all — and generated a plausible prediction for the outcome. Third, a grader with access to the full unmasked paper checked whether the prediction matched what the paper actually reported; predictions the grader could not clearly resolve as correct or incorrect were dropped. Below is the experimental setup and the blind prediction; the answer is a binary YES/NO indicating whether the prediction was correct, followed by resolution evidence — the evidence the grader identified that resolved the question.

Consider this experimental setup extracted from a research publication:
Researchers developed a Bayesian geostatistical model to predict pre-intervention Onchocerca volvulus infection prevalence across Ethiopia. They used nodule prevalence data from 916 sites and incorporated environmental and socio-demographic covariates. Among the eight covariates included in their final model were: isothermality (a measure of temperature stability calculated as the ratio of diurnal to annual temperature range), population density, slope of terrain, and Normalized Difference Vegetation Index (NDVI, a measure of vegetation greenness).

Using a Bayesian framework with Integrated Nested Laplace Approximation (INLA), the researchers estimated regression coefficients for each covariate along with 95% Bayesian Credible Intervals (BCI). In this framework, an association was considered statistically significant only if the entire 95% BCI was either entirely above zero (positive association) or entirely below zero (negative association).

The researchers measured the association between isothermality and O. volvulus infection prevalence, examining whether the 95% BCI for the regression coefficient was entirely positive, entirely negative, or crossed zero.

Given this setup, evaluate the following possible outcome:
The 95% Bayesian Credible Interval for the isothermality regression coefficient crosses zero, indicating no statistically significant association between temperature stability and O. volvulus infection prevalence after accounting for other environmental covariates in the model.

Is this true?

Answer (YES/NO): YES